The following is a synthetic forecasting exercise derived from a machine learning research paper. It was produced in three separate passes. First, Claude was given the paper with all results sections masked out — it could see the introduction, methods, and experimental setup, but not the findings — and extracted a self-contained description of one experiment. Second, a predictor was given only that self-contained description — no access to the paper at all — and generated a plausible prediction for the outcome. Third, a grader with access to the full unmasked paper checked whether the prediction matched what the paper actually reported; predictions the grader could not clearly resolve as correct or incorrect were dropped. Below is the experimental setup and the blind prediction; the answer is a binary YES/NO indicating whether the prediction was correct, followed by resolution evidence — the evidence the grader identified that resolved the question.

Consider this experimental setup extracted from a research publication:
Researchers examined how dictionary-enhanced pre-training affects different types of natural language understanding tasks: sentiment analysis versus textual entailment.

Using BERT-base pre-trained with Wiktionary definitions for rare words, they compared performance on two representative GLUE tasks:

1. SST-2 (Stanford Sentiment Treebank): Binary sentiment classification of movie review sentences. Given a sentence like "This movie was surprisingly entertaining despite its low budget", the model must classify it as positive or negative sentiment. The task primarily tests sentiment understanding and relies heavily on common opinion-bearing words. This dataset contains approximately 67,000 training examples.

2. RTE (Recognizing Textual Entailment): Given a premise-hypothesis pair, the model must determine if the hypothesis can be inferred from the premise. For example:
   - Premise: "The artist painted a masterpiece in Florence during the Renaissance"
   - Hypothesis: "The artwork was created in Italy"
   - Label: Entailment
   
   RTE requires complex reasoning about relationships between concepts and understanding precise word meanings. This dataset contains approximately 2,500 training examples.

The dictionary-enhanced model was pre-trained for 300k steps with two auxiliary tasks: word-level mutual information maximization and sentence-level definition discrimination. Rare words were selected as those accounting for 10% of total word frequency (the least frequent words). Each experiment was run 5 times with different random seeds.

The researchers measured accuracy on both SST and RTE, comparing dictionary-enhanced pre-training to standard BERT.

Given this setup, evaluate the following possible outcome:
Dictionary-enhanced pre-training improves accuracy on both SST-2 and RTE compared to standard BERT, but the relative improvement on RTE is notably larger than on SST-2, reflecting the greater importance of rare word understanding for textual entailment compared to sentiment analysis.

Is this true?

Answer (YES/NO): YES